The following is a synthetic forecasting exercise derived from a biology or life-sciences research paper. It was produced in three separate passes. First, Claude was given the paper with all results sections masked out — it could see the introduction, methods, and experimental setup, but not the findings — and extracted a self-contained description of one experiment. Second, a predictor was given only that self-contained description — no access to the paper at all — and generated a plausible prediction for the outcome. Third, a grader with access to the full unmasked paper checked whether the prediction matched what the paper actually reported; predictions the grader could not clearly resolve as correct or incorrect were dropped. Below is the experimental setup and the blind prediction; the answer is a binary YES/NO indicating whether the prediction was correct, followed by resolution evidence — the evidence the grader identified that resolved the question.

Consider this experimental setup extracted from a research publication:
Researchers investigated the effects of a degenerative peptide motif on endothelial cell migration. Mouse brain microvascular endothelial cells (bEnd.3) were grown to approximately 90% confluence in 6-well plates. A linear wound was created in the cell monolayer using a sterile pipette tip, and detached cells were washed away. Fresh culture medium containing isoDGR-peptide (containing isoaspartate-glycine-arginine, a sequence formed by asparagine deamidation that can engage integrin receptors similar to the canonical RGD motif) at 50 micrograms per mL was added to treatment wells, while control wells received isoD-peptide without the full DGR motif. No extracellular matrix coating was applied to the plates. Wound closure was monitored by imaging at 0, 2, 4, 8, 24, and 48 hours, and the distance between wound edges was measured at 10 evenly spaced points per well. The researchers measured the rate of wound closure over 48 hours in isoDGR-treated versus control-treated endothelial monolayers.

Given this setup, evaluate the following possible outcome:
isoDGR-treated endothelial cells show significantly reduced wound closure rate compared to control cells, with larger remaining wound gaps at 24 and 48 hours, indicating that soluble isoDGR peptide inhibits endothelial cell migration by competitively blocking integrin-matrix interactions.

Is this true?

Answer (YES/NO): NO